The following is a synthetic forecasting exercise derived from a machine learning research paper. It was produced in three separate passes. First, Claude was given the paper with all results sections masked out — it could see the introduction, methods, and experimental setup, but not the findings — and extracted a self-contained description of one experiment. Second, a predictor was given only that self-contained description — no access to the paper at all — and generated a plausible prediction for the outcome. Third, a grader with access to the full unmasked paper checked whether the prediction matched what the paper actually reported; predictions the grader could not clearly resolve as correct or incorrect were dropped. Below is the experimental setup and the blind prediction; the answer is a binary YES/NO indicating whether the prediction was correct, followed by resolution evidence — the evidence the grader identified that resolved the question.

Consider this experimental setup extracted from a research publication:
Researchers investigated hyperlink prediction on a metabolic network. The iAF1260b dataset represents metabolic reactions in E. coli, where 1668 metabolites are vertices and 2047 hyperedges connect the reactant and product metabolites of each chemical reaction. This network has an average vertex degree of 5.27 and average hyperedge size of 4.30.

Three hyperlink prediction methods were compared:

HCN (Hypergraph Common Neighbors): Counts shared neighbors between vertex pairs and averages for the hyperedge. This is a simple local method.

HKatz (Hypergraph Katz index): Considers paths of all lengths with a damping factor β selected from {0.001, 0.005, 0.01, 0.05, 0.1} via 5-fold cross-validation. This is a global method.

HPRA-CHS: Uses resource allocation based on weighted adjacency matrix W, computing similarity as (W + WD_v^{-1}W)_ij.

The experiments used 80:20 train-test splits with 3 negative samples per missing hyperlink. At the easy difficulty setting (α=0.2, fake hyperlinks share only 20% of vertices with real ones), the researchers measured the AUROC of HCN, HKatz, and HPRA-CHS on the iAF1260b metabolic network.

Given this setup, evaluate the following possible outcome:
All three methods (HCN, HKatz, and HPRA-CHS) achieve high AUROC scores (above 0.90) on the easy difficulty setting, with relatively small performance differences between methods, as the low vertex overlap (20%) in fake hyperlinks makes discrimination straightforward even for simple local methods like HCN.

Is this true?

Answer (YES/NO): YES